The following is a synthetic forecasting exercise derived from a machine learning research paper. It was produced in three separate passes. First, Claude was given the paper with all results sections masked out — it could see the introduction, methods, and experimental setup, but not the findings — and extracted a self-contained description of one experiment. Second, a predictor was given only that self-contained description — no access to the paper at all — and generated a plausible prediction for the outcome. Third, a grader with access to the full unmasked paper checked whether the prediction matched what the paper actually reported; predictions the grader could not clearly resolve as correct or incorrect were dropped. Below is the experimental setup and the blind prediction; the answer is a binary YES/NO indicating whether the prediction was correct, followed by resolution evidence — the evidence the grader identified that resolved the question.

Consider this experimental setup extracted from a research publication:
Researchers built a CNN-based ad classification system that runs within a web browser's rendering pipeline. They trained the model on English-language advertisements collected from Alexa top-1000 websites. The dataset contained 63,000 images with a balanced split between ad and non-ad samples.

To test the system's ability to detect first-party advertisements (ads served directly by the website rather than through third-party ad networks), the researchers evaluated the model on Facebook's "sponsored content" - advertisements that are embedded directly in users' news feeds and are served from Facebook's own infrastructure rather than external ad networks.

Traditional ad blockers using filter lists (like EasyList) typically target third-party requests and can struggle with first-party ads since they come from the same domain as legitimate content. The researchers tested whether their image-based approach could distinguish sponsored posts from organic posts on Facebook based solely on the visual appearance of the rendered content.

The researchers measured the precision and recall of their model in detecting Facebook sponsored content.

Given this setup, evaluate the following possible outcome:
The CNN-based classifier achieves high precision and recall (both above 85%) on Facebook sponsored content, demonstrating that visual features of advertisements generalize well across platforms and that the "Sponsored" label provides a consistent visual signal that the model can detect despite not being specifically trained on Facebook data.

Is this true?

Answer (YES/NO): NO